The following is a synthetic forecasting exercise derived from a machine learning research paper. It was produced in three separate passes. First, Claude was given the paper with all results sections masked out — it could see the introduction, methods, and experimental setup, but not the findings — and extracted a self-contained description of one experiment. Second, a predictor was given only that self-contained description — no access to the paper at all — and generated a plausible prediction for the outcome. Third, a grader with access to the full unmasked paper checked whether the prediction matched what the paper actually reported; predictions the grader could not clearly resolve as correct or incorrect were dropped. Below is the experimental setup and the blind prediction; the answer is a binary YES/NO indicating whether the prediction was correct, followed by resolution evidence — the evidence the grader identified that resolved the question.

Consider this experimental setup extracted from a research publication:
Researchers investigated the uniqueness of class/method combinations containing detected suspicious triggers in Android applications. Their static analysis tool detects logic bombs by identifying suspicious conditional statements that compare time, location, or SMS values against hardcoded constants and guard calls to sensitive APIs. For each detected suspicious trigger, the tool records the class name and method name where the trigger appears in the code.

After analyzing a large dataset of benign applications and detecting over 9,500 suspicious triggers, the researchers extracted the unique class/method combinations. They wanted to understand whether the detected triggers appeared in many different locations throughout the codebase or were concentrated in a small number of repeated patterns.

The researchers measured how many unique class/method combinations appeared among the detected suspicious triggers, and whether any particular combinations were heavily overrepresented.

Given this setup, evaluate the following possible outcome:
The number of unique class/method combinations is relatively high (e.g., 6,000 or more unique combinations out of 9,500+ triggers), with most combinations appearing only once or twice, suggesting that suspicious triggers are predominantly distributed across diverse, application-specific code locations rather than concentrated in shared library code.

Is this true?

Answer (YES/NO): NO